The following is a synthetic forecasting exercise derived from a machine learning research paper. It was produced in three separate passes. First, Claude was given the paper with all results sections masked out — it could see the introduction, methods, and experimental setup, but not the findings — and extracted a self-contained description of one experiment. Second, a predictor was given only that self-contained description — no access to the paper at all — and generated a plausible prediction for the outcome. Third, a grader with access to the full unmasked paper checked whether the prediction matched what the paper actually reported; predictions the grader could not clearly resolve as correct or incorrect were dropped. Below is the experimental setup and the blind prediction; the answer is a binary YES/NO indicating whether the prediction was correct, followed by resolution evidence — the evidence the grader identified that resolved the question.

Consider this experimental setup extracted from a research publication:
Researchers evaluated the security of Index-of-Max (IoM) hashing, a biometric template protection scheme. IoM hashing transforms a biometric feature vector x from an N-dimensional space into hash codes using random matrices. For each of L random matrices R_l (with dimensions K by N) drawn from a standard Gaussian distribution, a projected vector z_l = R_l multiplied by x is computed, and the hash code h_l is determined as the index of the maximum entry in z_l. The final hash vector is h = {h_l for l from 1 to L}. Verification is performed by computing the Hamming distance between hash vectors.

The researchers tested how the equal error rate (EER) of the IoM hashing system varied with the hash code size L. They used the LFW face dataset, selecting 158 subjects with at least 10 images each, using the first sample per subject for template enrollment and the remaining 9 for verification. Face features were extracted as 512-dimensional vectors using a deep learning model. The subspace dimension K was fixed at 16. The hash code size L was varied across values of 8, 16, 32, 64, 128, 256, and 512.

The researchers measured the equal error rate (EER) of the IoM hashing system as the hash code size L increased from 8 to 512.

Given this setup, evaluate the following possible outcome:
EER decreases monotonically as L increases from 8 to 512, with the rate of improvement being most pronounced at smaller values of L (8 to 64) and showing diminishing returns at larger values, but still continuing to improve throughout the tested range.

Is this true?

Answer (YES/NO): YES